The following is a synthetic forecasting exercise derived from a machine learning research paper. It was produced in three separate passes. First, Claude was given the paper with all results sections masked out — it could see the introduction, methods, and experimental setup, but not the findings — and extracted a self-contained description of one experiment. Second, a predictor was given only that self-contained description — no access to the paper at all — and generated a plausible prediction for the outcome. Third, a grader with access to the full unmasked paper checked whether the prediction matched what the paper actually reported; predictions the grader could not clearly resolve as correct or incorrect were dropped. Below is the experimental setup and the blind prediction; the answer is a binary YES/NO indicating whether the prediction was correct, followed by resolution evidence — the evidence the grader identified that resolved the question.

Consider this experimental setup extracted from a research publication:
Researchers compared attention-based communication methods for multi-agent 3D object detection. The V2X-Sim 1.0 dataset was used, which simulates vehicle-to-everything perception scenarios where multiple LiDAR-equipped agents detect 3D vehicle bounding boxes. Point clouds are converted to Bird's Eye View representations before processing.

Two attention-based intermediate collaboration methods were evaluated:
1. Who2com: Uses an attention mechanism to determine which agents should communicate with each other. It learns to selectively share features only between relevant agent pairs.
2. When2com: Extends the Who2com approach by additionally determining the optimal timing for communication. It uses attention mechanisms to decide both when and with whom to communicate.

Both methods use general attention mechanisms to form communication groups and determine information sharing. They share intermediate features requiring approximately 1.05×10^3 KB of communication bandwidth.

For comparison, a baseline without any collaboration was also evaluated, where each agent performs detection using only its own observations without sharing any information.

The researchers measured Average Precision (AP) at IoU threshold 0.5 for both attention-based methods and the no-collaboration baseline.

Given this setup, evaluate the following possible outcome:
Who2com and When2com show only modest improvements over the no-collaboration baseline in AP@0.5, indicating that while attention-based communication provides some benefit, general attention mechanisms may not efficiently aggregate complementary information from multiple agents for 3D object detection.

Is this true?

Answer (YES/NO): YES